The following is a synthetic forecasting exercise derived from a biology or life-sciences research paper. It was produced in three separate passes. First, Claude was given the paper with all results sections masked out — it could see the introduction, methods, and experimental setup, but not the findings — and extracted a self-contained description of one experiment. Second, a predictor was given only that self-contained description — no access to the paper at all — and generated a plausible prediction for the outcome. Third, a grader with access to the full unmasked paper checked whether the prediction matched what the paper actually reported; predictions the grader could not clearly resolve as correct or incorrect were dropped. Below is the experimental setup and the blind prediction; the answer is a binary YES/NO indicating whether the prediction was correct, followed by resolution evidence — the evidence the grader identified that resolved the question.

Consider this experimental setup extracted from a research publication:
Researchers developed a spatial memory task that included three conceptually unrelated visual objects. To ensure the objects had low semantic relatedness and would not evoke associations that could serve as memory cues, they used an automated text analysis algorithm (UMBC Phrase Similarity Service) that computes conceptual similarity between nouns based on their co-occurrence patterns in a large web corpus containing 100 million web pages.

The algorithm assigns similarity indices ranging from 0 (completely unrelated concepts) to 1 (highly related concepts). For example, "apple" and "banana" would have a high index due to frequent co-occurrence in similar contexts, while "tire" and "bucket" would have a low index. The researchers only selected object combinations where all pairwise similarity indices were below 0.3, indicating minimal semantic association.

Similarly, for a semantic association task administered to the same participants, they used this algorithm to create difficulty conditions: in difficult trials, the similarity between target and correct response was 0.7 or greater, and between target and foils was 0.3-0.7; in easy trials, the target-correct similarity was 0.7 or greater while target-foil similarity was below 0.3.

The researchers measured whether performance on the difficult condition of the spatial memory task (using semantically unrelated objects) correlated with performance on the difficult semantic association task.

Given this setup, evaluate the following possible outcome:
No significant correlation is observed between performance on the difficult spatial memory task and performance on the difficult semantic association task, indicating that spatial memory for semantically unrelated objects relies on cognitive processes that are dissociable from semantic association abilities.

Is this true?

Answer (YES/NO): NO